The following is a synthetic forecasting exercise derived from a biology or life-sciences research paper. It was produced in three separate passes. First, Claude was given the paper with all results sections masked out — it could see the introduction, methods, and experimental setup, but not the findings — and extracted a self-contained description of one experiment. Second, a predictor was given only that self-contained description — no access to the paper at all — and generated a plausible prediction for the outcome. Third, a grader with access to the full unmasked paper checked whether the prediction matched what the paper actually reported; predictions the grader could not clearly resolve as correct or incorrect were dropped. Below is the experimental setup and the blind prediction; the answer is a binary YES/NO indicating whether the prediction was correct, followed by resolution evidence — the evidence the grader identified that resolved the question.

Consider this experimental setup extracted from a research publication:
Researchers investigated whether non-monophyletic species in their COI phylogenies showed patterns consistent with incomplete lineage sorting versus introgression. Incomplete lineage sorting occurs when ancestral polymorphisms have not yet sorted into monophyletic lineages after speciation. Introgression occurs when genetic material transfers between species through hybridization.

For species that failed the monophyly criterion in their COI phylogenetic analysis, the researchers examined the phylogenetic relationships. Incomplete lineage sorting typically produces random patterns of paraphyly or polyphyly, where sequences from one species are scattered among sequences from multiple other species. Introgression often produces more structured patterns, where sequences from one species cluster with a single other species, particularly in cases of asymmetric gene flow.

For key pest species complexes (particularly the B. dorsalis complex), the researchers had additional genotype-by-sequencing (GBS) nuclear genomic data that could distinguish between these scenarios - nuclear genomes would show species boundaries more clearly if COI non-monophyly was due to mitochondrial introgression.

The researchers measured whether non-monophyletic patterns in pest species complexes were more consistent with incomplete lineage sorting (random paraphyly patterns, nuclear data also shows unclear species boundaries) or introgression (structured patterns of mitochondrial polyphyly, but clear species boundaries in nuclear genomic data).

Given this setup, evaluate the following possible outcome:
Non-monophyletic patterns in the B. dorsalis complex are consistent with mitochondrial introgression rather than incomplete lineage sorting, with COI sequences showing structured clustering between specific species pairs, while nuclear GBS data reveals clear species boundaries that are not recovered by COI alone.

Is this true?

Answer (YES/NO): YES